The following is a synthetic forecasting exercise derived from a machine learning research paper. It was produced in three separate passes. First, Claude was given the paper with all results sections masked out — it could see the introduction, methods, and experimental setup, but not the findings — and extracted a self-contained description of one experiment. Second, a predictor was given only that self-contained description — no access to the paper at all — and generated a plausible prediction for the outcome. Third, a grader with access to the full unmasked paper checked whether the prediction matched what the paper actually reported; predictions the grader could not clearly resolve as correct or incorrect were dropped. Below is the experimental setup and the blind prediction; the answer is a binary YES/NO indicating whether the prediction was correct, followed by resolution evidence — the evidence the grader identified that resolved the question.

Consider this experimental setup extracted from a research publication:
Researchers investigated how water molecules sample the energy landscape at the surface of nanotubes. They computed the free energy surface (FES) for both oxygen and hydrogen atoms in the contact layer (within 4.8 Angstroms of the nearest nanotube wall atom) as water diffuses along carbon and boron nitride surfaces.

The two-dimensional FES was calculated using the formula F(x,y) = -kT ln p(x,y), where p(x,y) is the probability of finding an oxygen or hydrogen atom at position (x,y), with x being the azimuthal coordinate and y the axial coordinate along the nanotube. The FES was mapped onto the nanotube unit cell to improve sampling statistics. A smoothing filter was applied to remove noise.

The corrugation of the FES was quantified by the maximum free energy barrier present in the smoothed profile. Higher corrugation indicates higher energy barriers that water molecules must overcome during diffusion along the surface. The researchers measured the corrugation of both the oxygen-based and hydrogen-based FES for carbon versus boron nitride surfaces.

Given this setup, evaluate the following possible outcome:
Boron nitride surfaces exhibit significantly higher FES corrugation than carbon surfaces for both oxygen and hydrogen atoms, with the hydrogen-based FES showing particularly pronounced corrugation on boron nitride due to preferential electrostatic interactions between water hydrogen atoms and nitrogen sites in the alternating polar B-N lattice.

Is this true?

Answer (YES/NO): NO